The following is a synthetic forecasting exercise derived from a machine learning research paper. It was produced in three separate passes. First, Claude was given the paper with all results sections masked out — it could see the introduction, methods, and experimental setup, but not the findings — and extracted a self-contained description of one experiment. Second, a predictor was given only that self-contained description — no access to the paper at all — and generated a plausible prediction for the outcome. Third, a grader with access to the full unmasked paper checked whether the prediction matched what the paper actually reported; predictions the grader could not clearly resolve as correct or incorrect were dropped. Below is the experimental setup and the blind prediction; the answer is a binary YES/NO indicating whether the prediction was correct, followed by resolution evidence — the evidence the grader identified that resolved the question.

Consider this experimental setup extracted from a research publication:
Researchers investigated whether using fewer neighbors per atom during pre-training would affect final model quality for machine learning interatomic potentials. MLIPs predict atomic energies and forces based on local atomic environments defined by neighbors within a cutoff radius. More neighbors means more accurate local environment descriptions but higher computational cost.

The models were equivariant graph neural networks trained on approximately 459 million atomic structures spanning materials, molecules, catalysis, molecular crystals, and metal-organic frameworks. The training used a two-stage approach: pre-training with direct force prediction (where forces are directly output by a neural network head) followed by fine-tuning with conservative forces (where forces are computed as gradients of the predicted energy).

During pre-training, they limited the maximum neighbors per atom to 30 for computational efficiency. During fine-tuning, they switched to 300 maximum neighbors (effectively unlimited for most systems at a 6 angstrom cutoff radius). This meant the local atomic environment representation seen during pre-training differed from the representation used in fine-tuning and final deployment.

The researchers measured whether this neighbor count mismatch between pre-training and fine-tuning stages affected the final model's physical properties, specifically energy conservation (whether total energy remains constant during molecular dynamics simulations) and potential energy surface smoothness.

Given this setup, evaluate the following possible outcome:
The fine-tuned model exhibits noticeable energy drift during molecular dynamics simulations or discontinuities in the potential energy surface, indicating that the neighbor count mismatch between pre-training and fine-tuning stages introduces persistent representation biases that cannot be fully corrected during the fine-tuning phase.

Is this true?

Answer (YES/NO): NO